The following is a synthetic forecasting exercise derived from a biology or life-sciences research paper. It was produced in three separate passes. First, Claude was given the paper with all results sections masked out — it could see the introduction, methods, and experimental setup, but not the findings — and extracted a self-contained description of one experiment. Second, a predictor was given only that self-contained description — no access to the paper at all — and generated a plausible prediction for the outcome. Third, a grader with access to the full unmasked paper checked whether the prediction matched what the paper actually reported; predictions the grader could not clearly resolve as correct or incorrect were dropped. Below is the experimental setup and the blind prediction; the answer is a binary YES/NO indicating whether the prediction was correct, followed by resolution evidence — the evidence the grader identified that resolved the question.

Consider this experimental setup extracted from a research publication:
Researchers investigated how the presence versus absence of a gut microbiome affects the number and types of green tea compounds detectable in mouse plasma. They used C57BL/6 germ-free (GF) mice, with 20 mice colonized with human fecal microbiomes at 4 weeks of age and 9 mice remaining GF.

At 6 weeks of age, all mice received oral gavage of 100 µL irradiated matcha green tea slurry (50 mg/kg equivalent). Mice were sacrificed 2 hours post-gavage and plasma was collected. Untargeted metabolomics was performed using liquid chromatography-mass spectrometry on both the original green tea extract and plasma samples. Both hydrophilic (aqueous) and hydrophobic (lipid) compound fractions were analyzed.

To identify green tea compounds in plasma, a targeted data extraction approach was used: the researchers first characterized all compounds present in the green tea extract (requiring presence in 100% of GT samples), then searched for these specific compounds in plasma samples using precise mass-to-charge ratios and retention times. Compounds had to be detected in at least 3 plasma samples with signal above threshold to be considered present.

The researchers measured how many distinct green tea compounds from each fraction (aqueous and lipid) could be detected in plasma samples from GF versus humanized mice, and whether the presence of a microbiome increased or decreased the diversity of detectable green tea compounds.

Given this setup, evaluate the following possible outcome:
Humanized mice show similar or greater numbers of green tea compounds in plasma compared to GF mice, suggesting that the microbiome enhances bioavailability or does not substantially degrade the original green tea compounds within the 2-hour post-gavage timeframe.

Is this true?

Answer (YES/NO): NO